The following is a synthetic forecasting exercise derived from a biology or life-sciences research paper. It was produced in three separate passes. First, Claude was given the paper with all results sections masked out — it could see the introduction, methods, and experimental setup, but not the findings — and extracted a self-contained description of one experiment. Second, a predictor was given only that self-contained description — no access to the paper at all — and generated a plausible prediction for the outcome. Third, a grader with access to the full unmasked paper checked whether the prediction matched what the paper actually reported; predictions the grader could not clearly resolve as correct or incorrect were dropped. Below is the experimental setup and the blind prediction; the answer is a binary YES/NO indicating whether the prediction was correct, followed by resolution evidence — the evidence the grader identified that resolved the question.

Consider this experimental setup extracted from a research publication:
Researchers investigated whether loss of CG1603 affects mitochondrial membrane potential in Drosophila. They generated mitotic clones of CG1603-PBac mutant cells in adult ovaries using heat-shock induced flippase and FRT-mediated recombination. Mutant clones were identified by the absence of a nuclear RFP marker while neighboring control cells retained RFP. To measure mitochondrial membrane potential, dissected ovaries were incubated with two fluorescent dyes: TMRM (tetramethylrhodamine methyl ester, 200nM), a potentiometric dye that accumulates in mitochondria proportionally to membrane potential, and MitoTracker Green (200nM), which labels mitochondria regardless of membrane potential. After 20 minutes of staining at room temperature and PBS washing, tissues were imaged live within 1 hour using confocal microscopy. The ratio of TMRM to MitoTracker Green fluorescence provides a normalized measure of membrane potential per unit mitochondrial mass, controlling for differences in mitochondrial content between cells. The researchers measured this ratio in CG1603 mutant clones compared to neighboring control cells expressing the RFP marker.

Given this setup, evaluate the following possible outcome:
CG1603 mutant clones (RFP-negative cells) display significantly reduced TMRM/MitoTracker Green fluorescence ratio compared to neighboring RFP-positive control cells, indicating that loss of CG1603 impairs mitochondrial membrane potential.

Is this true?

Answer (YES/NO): YES